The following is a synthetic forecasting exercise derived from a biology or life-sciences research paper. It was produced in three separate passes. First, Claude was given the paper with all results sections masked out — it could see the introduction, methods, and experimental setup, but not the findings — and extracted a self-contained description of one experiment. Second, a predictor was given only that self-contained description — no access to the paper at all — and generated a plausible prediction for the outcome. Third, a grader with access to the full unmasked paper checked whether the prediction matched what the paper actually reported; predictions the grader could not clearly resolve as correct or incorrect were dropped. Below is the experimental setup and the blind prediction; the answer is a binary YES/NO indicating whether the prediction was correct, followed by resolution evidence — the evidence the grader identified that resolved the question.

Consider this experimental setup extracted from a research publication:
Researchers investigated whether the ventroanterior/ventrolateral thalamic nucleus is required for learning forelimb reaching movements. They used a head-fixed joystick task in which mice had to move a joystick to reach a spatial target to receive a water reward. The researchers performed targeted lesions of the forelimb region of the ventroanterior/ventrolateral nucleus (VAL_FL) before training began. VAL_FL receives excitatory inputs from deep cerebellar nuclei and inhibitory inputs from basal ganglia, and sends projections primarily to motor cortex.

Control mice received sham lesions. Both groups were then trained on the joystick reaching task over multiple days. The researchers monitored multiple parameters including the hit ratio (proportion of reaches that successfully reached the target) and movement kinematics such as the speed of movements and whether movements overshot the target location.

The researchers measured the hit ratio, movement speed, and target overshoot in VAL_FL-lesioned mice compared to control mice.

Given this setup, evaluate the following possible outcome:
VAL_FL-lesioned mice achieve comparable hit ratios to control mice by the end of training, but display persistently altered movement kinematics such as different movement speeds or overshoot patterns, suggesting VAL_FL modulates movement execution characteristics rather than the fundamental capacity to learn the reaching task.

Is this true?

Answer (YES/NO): YES